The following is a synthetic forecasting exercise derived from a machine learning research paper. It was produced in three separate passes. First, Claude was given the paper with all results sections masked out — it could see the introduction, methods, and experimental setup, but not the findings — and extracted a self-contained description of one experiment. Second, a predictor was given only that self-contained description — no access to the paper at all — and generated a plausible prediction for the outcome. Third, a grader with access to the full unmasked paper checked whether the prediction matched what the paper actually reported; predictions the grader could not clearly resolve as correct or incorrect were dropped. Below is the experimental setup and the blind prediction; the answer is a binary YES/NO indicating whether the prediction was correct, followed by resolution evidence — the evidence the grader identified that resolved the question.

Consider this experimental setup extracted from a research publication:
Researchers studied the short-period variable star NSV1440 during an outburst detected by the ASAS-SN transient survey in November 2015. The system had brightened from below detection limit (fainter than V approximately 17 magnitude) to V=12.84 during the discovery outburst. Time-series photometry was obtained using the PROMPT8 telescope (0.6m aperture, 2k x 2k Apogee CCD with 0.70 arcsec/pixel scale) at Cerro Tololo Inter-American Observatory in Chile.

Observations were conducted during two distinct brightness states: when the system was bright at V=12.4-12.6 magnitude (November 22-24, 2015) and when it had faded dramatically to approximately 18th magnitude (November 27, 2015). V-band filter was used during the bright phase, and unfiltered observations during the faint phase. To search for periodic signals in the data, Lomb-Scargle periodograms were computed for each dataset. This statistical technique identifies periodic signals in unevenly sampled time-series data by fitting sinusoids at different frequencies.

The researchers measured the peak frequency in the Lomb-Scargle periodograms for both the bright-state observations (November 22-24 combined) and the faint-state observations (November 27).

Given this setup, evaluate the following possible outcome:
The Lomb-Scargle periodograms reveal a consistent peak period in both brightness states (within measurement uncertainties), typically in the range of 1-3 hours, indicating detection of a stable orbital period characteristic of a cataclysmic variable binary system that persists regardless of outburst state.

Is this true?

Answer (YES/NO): NO